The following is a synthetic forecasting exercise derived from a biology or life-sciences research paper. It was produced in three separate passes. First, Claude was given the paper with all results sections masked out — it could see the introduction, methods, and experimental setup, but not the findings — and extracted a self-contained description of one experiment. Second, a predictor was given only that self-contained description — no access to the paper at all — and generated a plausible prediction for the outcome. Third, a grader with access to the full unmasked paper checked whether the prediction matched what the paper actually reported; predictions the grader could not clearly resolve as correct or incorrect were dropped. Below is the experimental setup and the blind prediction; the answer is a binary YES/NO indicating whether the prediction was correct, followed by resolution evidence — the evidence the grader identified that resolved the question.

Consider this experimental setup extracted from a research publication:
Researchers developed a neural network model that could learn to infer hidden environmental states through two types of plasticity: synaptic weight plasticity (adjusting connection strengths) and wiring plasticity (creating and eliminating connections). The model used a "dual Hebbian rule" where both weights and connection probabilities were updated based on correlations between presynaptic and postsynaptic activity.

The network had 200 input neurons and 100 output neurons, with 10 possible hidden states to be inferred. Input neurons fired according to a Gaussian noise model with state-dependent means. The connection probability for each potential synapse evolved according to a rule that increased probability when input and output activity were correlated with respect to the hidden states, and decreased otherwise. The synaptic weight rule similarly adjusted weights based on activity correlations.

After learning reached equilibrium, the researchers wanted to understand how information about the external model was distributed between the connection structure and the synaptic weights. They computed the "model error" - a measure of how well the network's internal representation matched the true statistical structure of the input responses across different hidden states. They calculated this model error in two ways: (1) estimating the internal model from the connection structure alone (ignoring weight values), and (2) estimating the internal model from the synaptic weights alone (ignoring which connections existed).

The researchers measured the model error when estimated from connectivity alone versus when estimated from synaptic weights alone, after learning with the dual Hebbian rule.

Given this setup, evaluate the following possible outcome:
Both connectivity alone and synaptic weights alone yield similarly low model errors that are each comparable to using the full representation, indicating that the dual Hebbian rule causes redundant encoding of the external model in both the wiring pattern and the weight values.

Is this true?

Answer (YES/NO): NO